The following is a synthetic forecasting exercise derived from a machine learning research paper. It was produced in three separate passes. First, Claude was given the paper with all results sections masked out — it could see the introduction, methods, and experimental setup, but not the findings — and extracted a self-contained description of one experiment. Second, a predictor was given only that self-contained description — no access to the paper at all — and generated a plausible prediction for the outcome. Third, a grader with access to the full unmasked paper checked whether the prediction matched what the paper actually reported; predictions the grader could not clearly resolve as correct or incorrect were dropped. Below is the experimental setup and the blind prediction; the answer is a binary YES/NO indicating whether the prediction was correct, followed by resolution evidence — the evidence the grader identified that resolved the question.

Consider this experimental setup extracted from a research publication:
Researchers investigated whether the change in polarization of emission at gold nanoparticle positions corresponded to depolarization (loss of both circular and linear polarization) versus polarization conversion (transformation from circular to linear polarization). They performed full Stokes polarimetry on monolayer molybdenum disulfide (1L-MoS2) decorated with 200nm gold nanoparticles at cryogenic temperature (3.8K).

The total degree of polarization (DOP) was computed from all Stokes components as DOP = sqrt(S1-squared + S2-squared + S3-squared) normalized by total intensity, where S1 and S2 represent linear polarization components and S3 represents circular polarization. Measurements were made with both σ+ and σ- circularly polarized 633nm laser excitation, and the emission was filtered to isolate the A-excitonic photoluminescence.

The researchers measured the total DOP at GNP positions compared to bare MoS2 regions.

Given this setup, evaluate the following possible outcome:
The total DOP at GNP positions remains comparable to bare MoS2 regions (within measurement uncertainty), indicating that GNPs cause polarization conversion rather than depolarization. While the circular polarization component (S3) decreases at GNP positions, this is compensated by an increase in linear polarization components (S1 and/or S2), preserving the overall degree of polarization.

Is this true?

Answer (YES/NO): NO